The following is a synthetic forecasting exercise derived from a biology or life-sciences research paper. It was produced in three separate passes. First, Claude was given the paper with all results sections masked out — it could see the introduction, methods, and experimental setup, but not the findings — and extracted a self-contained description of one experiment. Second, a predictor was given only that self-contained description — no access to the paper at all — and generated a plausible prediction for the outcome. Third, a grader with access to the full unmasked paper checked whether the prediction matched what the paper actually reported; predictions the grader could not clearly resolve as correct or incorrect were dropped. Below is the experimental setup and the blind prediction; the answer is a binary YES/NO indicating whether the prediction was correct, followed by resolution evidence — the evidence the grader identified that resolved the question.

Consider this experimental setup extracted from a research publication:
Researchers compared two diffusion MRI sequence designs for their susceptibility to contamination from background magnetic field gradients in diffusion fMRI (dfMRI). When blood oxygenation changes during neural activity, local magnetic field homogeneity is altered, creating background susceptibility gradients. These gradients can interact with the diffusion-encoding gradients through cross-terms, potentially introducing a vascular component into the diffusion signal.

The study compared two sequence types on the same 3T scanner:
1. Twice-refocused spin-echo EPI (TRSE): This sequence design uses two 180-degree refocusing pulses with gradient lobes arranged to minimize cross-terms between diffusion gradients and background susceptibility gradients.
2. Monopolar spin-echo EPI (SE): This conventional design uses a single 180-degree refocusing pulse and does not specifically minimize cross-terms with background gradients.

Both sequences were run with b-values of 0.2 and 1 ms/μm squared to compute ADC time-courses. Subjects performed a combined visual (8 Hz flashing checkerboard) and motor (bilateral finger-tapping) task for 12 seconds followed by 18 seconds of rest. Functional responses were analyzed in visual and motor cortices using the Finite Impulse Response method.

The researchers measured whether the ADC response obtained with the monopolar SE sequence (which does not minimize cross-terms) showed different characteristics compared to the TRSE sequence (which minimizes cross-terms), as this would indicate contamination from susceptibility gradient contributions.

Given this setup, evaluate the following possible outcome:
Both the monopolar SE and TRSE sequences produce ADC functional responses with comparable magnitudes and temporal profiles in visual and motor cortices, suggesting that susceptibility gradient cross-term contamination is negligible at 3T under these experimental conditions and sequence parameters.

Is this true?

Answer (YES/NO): NO